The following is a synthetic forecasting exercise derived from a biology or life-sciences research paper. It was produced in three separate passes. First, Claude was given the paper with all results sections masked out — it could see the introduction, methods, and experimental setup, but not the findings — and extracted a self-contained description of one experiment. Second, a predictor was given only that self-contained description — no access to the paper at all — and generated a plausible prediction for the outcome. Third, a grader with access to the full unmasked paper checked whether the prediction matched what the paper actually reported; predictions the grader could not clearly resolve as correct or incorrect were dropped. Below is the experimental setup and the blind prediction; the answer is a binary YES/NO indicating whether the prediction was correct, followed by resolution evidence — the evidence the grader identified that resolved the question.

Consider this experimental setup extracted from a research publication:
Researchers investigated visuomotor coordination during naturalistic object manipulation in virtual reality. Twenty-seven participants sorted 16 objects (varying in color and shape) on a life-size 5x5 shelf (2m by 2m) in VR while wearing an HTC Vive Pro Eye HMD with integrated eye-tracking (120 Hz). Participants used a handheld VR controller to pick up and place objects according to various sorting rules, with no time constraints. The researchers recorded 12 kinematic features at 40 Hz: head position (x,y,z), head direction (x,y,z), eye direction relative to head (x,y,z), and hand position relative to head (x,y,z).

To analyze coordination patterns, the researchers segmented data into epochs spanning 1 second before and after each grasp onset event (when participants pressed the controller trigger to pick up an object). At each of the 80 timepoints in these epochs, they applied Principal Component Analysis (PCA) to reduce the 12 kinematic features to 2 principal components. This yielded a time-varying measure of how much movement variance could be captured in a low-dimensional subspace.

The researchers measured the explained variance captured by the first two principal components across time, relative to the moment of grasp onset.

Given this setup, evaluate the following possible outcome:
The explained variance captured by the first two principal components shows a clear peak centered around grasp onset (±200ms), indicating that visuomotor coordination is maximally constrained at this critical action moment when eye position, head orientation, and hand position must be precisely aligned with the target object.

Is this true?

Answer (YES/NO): YES